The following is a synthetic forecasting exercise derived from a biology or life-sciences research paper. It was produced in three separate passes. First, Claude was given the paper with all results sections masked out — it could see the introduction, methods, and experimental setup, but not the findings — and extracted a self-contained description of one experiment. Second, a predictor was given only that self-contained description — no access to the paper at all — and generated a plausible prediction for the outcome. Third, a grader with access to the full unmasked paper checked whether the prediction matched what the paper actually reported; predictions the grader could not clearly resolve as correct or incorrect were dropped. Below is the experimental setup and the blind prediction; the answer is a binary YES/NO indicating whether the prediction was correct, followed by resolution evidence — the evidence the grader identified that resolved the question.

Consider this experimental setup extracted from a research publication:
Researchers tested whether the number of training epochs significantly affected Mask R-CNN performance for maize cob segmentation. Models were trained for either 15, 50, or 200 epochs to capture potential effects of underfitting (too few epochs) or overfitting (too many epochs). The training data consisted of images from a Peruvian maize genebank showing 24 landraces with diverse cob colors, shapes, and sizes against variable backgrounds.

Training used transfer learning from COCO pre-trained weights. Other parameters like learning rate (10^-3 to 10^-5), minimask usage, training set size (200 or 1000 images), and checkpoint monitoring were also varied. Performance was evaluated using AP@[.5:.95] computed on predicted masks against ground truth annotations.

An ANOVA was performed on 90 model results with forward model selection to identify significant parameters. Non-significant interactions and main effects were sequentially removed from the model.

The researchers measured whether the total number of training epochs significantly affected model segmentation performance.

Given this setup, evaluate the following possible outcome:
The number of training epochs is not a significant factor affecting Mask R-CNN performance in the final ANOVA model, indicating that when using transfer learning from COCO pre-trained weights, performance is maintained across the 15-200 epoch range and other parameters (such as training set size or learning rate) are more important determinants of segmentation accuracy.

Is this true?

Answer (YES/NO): NO